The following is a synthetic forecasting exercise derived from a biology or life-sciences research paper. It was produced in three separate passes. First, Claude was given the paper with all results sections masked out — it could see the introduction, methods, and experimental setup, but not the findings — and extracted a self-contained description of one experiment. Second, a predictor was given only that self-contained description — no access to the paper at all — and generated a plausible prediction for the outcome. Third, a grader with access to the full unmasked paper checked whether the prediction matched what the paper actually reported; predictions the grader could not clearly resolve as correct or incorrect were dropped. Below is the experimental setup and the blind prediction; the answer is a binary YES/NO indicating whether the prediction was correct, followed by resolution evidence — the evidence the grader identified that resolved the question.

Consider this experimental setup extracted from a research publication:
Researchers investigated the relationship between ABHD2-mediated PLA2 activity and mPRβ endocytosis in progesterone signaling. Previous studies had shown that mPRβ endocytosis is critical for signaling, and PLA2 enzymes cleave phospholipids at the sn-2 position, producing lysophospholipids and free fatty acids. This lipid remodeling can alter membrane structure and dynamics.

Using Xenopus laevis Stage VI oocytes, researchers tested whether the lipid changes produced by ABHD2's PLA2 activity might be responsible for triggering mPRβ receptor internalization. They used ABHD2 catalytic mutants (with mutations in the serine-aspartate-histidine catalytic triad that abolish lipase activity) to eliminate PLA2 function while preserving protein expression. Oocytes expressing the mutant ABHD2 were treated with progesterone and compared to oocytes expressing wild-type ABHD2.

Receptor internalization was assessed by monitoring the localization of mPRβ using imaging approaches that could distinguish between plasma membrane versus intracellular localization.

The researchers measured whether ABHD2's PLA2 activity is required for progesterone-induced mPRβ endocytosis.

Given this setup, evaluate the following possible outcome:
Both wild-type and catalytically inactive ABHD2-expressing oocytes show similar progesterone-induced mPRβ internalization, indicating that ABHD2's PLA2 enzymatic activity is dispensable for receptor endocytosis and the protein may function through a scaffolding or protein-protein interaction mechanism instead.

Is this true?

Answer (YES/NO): NO